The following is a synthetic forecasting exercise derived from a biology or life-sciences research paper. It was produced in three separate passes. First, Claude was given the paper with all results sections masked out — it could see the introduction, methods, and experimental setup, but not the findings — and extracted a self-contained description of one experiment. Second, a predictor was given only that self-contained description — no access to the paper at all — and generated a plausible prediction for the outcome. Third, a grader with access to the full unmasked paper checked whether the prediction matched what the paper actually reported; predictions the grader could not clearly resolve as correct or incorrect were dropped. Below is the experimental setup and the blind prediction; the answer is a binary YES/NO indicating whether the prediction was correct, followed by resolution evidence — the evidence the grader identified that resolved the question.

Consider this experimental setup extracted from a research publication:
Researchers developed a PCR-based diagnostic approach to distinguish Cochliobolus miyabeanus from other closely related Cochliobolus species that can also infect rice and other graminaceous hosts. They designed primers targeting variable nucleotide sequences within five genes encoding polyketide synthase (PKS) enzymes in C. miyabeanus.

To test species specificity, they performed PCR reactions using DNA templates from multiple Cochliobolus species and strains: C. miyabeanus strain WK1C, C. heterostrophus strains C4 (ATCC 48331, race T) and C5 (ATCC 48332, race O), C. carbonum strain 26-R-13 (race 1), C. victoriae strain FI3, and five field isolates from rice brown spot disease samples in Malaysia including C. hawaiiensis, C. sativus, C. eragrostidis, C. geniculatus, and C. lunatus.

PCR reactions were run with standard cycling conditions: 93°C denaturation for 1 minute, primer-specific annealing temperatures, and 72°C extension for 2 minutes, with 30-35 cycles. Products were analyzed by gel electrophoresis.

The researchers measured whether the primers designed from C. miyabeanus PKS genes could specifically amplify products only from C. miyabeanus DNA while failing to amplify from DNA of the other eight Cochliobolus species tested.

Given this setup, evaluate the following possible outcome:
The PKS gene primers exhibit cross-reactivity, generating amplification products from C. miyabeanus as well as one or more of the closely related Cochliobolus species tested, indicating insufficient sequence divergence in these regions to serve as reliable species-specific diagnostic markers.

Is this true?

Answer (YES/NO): NO